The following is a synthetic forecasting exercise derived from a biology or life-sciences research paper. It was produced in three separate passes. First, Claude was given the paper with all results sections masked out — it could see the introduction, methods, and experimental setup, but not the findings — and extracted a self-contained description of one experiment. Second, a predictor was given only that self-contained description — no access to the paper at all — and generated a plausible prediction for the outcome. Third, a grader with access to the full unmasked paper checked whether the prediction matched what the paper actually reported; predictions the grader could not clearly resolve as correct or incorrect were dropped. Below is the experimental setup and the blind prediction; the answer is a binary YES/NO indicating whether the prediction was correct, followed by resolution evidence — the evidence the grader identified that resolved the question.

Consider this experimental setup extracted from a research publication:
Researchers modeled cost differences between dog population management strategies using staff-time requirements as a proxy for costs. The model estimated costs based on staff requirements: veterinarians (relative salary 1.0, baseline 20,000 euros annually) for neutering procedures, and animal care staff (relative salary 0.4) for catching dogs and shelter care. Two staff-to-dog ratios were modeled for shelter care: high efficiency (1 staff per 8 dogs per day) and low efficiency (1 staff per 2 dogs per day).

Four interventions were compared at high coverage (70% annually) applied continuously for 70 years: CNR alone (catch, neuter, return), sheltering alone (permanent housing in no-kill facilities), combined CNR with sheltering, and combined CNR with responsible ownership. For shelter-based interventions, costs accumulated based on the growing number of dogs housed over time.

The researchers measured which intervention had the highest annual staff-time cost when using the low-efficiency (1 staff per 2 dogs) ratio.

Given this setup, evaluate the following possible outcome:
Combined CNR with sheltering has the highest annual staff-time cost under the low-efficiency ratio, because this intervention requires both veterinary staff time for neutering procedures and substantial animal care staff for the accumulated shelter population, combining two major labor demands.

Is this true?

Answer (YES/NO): NO